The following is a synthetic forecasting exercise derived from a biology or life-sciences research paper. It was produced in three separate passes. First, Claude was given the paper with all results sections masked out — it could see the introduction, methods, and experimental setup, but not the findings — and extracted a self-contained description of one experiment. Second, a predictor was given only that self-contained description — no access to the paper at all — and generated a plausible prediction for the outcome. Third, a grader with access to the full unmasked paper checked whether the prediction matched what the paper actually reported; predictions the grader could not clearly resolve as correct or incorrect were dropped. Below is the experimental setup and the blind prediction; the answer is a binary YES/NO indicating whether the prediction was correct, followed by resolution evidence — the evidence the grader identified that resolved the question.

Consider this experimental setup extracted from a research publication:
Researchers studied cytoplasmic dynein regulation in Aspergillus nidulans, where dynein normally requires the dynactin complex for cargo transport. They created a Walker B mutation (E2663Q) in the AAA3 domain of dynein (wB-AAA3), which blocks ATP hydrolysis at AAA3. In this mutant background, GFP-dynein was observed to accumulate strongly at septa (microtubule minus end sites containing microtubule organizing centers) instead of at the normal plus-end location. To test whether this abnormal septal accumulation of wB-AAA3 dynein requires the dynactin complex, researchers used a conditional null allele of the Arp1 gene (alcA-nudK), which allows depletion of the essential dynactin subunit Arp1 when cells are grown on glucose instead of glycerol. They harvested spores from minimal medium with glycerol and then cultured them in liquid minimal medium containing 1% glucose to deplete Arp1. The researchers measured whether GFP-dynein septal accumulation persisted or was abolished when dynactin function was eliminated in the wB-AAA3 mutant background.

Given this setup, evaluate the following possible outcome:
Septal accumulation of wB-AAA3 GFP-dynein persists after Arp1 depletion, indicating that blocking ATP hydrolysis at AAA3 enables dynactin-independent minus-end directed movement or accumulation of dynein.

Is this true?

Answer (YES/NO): NO